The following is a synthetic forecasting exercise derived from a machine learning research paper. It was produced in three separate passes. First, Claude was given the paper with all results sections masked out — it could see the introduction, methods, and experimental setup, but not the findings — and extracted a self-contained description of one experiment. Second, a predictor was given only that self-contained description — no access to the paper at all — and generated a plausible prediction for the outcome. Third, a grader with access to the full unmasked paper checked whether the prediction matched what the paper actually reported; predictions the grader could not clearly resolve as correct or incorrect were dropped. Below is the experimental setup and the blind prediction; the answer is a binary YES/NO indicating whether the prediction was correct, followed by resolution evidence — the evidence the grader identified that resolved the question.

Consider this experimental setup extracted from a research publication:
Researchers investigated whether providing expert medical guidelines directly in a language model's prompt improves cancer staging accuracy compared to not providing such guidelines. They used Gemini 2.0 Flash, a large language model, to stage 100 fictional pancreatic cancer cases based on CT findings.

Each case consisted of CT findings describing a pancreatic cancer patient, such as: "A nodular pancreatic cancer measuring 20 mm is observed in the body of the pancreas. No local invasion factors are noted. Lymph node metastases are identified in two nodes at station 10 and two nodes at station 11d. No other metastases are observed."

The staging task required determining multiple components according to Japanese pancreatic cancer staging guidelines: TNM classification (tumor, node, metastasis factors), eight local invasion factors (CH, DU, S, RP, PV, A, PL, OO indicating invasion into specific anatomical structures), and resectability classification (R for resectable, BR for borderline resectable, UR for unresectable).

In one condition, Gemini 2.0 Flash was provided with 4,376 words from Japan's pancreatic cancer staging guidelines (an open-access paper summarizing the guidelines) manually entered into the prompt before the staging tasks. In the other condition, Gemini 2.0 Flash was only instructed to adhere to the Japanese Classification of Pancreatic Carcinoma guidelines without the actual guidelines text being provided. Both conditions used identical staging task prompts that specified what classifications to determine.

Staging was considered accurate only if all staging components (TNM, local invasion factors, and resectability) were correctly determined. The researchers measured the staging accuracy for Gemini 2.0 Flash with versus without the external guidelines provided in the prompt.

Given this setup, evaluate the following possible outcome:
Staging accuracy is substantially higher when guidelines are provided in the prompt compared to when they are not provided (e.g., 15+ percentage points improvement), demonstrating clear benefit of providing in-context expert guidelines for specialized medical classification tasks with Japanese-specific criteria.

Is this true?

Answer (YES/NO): NO